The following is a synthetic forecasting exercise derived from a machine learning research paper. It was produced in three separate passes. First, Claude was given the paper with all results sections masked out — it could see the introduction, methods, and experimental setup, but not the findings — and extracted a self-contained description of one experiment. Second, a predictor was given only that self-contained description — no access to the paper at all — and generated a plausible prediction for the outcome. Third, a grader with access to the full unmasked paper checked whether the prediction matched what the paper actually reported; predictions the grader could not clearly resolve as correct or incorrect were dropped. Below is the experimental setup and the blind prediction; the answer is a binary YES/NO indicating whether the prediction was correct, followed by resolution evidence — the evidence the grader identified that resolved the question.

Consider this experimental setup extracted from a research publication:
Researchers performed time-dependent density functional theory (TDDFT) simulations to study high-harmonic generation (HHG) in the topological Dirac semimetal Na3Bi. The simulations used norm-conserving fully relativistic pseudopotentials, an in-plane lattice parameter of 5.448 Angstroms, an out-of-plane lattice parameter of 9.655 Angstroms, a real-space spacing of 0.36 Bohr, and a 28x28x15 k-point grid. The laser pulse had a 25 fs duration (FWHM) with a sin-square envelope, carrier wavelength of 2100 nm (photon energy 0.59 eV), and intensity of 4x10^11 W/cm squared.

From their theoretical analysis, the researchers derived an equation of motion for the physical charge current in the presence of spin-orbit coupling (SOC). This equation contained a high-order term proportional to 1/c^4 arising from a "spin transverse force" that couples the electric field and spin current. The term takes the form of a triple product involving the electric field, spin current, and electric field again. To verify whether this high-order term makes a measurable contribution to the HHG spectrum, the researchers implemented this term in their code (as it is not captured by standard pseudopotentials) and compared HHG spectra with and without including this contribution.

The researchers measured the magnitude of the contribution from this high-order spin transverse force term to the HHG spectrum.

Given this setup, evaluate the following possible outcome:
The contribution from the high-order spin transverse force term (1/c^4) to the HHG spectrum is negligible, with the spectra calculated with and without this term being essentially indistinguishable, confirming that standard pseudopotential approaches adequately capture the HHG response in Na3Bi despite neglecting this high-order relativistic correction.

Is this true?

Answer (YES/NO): YES